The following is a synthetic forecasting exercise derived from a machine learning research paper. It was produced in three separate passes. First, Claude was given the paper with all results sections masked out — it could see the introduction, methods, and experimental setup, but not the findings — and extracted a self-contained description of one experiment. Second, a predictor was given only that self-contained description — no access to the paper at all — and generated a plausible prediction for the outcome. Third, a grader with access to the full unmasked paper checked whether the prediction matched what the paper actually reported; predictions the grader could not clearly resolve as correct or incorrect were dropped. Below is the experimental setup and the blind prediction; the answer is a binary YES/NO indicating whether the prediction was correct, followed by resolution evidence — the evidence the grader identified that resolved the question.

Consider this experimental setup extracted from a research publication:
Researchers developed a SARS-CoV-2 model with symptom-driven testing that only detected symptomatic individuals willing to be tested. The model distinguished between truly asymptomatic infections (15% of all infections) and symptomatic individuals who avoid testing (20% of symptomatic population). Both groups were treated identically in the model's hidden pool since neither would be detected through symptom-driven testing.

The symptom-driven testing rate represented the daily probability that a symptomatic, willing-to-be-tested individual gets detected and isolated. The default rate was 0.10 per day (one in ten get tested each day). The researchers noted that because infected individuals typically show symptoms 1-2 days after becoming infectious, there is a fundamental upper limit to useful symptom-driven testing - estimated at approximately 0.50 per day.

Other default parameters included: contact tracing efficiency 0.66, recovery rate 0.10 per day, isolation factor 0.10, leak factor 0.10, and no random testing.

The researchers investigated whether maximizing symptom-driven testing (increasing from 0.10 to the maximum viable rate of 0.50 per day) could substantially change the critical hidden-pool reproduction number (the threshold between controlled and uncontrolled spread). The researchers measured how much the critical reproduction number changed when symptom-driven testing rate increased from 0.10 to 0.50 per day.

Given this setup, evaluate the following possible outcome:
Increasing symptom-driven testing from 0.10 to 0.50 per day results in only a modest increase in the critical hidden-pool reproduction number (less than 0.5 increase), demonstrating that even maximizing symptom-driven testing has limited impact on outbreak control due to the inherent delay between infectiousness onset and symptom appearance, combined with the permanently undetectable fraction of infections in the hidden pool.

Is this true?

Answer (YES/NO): NO